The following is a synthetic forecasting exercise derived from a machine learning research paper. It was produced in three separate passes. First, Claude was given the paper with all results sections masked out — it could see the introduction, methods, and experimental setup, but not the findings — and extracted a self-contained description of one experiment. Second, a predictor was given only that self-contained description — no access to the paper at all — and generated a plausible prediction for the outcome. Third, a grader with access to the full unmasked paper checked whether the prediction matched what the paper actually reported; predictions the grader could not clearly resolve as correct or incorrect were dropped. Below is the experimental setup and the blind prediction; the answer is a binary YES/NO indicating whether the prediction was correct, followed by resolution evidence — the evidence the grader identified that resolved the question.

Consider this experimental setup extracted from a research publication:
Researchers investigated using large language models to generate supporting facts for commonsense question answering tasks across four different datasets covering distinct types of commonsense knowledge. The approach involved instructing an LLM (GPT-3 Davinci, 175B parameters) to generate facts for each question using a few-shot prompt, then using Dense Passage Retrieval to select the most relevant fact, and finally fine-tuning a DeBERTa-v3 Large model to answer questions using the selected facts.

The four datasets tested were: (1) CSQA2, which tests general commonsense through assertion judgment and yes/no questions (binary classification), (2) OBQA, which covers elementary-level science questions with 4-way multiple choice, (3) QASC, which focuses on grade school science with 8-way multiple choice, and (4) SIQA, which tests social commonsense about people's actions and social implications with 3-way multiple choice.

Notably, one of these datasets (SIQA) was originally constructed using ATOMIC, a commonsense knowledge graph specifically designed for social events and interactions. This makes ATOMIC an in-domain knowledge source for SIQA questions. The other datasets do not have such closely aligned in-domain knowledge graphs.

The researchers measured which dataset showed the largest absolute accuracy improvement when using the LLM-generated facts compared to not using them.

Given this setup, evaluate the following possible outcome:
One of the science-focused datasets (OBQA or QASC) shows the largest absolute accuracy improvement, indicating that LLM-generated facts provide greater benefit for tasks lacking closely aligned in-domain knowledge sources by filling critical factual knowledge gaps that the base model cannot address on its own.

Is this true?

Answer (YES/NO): YES